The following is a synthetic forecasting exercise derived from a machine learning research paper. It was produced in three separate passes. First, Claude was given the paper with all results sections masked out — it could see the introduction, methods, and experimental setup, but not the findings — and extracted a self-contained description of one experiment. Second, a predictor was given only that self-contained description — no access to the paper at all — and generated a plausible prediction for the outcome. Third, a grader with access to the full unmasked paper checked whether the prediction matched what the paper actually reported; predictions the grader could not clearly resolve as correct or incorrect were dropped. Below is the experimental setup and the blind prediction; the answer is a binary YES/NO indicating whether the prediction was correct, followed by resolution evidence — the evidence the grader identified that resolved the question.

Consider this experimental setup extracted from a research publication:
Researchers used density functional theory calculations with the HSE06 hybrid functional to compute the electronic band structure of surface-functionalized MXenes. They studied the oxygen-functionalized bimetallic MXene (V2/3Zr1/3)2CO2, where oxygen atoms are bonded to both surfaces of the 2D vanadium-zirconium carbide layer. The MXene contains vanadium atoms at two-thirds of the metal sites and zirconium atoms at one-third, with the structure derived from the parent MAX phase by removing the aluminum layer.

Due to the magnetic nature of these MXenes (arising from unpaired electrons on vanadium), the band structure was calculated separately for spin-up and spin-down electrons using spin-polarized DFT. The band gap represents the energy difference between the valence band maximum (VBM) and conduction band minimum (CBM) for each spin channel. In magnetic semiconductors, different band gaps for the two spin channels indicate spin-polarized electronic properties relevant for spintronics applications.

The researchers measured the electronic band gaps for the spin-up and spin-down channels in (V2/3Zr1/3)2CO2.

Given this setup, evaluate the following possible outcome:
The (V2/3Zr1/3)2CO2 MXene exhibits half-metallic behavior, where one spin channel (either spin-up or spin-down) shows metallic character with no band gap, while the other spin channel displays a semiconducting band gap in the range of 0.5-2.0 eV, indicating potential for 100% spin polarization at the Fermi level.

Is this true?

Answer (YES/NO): NO